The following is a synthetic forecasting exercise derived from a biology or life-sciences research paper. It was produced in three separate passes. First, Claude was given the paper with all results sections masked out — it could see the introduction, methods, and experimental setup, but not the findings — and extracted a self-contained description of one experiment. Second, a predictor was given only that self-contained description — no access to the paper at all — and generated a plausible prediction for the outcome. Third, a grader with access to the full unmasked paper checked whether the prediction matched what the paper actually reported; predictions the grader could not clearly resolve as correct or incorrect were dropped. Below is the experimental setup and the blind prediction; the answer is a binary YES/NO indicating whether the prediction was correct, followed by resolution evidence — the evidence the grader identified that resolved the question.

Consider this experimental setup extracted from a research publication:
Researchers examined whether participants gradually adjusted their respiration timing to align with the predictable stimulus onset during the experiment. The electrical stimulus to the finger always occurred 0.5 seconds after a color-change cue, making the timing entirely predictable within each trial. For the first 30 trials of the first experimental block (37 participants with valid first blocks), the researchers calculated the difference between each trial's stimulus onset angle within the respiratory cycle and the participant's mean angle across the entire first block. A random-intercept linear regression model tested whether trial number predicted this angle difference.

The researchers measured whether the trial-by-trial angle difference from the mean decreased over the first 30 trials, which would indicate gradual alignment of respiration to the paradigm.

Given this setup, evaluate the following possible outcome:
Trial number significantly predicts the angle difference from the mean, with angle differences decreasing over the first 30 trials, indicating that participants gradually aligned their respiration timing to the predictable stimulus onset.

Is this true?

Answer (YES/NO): YES